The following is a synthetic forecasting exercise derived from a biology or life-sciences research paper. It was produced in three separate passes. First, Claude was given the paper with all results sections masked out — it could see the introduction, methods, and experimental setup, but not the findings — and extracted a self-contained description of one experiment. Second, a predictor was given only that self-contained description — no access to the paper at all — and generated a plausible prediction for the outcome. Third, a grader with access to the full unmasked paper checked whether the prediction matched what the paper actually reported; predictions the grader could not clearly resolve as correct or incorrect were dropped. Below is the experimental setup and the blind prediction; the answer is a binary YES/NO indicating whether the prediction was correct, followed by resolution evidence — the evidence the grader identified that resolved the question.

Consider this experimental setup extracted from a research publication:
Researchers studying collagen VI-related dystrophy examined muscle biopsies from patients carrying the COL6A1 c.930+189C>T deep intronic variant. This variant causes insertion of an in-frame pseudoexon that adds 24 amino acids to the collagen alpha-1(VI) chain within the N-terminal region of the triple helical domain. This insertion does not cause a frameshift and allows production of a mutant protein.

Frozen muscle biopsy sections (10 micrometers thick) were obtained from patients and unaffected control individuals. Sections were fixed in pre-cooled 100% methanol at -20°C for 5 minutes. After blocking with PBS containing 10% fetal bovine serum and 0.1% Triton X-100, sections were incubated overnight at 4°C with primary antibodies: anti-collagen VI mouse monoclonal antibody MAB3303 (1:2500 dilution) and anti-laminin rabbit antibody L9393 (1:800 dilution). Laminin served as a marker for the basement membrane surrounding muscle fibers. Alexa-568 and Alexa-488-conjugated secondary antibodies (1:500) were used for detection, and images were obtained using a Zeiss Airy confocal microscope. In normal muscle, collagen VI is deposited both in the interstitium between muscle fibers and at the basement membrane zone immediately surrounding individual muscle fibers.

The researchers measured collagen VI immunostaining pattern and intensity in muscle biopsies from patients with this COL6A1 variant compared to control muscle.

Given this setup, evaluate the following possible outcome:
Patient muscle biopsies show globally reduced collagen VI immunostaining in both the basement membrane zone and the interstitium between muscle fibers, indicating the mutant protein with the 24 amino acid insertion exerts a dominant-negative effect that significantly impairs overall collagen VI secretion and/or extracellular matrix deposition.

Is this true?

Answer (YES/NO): NO